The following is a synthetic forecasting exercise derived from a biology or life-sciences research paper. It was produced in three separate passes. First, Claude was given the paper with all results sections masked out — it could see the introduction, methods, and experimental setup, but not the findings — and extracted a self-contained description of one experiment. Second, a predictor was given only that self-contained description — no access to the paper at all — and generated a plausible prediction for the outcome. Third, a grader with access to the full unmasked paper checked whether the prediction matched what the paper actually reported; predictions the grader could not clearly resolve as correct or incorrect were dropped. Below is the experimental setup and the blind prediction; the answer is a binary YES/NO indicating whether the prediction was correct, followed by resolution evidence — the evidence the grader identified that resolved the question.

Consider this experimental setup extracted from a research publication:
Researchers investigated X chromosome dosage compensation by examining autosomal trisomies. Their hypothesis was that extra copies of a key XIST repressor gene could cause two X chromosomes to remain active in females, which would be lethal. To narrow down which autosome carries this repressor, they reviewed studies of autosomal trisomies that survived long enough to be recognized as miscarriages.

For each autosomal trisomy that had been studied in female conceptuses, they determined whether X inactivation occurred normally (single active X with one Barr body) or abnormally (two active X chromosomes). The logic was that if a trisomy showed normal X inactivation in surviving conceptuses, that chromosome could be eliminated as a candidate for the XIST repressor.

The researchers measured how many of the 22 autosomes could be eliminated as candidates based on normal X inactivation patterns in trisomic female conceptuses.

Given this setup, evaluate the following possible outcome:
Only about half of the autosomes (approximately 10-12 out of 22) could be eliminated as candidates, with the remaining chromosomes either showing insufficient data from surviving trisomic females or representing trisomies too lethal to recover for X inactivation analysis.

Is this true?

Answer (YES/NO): NO